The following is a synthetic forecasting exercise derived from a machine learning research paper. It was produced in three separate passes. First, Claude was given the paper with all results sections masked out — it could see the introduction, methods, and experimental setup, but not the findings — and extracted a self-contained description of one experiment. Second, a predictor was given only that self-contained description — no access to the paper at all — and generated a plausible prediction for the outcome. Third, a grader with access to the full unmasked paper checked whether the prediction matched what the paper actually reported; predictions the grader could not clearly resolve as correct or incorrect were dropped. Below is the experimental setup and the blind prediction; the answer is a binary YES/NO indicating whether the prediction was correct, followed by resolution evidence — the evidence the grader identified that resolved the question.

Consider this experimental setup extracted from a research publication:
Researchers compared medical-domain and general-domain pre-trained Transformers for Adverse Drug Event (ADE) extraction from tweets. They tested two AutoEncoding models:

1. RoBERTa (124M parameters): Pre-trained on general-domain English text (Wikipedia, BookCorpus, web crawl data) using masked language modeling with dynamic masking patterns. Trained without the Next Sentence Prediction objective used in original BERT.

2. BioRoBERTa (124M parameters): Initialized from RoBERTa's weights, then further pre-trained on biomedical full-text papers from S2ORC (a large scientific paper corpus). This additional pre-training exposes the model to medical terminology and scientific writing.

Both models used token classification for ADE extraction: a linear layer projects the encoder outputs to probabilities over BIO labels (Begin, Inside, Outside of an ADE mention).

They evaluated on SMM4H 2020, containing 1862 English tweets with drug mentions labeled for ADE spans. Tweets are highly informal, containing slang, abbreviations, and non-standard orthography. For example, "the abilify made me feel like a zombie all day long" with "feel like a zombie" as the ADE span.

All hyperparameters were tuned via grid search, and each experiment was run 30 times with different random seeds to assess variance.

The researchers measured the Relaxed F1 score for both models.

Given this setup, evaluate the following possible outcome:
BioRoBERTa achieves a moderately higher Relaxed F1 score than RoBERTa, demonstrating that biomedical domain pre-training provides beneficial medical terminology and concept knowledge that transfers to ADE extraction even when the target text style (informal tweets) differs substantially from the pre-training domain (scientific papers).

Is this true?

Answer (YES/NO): NO